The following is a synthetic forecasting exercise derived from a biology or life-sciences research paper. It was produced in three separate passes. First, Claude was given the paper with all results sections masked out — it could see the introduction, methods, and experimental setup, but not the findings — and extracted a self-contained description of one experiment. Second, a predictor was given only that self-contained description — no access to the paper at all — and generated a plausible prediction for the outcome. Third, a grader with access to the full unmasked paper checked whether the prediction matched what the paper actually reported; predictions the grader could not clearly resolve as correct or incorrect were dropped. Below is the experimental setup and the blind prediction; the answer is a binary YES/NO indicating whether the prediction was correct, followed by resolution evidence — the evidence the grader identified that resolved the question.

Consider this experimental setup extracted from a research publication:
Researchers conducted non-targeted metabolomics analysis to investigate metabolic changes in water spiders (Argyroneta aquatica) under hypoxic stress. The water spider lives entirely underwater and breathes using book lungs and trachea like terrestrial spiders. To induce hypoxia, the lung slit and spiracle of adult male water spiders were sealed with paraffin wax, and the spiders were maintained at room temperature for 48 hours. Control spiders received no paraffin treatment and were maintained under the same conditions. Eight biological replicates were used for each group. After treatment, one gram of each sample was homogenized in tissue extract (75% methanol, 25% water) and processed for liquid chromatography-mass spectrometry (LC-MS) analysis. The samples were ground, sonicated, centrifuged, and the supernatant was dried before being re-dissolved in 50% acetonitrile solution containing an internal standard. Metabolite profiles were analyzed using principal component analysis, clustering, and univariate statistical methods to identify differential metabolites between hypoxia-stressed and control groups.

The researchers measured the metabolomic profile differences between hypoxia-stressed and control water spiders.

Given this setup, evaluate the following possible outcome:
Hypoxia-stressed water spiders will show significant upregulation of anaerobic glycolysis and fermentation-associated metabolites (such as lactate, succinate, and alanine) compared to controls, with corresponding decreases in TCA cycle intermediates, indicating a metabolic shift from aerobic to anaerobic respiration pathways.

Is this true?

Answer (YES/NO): NO